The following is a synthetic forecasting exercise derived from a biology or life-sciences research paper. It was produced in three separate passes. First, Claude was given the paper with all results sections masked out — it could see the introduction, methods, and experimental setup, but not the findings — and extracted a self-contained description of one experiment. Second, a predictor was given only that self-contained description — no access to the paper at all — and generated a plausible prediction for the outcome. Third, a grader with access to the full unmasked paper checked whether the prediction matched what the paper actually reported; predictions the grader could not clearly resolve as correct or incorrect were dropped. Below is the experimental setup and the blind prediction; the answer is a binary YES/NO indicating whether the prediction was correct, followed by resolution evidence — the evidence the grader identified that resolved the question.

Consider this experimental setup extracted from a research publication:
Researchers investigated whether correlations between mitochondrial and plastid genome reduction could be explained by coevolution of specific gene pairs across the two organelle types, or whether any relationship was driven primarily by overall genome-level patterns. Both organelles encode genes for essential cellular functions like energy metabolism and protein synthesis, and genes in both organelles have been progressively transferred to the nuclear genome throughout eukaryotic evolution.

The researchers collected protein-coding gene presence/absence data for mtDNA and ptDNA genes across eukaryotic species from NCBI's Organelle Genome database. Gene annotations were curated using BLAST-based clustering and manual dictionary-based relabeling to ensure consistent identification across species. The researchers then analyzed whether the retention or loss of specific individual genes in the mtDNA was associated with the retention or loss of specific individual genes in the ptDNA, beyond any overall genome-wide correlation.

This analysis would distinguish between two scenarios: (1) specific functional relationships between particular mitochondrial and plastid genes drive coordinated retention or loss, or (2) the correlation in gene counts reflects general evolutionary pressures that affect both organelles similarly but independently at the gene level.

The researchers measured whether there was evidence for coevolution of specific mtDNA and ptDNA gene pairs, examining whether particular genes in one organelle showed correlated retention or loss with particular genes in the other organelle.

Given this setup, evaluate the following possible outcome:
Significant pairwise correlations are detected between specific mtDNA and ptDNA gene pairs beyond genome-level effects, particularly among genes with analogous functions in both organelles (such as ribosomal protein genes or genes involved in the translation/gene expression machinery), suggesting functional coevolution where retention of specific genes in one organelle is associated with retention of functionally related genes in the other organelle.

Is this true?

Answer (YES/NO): NO